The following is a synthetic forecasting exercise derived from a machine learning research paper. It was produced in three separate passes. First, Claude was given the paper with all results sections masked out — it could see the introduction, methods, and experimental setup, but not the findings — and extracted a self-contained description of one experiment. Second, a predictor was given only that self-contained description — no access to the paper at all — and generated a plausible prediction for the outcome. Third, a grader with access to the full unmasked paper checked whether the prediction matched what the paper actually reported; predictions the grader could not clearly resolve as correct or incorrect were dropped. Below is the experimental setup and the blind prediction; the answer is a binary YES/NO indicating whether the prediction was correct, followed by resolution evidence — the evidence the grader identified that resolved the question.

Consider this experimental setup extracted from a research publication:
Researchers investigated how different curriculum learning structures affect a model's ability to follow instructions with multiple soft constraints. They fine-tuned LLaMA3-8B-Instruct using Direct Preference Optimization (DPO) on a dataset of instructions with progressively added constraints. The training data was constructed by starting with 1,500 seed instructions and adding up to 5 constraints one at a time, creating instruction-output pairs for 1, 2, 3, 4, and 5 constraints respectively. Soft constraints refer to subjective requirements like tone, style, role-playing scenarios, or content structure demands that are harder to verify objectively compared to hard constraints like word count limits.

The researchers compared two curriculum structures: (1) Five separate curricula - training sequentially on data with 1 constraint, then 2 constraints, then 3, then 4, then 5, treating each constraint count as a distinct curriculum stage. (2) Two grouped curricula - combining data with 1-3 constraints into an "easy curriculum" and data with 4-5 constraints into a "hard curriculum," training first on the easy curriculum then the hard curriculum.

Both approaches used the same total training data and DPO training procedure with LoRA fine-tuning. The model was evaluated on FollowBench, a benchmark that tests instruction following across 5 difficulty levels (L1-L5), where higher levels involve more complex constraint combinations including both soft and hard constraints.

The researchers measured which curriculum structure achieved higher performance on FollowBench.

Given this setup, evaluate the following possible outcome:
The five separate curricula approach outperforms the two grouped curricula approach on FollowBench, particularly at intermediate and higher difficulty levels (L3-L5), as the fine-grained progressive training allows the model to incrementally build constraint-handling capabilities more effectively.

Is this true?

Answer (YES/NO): NO